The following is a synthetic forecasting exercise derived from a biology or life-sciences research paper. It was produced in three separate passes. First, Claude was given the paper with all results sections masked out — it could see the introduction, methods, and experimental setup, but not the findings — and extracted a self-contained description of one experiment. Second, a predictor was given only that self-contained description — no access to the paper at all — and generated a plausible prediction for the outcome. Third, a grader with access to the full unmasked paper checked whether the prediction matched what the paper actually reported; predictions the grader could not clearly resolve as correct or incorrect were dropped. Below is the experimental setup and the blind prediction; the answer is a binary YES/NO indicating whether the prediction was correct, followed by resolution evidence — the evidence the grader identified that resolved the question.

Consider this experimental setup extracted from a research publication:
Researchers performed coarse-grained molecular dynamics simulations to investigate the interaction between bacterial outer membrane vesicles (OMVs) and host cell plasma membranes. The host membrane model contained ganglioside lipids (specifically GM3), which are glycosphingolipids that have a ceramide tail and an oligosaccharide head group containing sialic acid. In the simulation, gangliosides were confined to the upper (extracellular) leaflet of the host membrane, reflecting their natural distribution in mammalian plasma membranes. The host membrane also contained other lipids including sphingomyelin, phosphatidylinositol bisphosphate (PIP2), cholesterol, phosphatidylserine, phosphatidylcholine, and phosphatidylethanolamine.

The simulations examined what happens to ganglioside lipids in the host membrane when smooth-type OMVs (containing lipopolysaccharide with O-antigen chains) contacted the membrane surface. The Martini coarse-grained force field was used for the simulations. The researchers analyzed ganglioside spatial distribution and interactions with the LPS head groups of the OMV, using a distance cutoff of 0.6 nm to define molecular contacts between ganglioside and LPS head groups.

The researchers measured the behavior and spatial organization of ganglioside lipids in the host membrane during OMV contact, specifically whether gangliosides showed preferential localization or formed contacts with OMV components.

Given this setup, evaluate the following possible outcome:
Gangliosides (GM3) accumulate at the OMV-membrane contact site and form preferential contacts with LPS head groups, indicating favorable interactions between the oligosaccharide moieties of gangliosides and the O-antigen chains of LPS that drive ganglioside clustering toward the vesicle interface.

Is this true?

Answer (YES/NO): YES